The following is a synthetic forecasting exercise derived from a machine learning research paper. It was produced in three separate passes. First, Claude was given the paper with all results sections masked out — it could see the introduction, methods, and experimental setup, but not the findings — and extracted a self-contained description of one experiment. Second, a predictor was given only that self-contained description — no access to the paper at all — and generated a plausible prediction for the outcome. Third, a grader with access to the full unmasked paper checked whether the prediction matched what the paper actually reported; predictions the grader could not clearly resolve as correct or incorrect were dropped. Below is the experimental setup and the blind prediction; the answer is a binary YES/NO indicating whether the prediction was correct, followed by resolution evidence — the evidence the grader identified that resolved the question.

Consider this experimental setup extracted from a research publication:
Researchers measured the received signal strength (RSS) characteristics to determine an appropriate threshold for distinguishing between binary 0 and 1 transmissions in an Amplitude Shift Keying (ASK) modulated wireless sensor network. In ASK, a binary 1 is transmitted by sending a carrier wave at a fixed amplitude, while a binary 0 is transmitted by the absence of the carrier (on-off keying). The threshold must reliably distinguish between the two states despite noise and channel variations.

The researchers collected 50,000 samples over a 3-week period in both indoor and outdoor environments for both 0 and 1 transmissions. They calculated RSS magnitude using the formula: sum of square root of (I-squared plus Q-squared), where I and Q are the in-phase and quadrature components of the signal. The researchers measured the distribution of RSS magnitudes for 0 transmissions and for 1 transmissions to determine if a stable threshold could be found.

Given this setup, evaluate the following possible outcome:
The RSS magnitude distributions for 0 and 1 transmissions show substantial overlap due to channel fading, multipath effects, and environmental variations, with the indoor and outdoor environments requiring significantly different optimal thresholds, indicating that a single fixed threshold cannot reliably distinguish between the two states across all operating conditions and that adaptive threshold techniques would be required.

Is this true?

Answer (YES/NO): NO